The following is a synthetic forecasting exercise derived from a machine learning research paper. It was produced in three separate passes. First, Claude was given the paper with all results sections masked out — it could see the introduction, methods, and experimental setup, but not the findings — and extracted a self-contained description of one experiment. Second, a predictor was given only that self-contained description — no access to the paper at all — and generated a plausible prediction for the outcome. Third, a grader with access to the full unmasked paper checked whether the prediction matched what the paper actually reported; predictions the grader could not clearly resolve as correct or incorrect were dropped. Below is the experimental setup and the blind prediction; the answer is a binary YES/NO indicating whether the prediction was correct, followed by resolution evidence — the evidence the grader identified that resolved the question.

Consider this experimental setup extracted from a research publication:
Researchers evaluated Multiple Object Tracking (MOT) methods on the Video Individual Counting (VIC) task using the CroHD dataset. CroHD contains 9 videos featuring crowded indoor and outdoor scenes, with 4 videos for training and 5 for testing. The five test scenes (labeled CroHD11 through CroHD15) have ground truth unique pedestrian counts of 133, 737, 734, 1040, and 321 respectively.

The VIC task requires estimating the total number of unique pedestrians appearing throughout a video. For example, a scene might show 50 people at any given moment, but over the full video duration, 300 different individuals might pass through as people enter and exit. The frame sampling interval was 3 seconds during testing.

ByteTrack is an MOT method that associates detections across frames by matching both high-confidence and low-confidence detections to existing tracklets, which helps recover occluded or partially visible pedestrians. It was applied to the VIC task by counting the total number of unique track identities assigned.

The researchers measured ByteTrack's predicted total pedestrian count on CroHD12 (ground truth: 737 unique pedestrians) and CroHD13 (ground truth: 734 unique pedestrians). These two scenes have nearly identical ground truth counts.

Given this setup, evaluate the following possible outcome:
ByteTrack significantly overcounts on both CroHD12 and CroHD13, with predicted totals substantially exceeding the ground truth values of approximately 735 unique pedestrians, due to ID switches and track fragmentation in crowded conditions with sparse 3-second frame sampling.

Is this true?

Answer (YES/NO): NO